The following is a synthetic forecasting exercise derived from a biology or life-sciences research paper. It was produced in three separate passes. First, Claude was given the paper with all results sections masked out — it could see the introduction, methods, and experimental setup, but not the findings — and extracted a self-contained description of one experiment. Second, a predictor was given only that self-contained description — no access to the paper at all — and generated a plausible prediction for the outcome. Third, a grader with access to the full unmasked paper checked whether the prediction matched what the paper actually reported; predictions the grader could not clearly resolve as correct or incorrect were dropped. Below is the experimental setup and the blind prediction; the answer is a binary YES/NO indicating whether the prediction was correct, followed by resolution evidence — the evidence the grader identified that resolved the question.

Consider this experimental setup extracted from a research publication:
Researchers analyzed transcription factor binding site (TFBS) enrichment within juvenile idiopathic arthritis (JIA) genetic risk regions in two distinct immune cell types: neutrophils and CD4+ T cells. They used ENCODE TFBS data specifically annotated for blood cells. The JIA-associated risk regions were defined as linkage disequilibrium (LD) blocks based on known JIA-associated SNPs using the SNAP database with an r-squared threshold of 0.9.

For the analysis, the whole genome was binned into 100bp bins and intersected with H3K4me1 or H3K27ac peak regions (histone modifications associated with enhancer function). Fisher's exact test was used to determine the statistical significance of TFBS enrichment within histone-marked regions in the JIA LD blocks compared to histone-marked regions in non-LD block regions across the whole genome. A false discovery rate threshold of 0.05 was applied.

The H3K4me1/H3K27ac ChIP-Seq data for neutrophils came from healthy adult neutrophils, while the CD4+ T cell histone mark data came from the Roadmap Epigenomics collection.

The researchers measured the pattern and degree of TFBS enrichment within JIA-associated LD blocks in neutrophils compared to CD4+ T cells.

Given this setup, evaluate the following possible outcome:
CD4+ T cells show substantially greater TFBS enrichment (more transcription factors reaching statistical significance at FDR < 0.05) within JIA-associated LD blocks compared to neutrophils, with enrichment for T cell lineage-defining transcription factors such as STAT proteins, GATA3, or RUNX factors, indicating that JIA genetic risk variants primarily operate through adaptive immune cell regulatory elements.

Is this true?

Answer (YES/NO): NO